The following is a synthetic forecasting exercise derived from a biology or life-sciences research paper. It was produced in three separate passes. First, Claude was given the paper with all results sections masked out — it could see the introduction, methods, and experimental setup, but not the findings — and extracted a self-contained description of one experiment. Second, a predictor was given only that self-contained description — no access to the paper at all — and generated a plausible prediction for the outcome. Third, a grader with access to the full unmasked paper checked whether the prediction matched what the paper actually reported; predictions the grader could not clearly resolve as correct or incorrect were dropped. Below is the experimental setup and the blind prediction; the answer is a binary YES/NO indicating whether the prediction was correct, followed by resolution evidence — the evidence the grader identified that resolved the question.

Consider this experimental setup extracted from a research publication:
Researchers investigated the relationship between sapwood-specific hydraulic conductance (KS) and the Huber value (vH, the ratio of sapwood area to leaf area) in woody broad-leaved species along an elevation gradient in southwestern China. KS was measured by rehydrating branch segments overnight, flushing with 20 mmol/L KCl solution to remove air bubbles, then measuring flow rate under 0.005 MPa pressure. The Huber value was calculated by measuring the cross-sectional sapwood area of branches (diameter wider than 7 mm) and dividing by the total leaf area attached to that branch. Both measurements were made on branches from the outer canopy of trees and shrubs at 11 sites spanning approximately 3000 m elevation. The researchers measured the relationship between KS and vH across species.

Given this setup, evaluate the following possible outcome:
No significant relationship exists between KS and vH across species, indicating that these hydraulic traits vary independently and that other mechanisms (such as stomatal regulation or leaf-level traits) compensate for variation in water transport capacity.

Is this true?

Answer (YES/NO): NO